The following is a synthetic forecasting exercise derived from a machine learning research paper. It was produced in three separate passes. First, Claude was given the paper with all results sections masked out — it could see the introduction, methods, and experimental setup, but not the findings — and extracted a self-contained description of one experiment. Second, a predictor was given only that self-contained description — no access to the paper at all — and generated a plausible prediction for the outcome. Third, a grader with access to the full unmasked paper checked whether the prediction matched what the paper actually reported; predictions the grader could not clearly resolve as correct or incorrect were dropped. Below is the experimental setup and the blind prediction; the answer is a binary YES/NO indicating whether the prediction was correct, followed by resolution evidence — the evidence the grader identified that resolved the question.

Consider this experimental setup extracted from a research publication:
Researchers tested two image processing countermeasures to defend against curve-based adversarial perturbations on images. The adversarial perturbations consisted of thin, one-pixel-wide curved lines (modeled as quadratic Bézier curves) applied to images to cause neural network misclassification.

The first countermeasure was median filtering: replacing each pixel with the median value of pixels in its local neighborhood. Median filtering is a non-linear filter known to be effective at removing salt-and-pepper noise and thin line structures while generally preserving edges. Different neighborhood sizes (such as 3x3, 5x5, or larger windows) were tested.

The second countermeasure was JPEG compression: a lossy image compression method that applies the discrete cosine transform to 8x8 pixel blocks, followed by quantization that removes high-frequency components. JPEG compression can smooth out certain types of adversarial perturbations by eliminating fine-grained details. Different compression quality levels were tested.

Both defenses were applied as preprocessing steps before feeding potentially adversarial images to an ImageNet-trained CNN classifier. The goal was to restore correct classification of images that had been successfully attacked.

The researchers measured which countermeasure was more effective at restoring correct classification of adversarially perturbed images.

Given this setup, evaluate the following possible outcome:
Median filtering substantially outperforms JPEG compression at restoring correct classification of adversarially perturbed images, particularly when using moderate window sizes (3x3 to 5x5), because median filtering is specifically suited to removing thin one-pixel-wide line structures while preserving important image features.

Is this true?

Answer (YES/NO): YES